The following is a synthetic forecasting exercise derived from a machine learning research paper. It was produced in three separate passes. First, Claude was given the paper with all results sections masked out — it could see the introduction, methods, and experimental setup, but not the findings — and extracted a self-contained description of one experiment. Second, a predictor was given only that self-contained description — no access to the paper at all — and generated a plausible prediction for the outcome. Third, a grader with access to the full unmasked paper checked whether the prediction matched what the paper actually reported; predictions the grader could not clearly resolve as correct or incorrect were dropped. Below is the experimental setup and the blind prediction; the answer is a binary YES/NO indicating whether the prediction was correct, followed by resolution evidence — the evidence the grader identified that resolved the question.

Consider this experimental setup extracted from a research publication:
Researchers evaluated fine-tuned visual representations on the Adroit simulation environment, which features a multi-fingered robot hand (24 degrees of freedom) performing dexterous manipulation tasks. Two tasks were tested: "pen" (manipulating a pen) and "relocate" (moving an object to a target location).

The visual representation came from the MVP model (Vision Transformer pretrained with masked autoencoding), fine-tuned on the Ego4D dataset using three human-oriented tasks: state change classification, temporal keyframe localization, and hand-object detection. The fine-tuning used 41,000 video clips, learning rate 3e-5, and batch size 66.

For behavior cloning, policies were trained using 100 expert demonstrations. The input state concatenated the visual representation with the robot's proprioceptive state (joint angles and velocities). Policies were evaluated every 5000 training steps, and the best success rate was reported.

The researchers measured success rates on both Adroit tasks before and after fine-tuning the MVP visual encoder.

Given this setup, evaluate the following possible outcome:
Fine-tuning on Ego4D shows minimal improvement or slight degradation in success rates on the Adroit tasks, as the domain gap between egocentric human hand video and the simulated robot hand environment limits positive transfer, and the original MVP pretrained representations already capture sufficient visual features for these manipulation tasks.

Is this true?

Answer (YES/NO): NO